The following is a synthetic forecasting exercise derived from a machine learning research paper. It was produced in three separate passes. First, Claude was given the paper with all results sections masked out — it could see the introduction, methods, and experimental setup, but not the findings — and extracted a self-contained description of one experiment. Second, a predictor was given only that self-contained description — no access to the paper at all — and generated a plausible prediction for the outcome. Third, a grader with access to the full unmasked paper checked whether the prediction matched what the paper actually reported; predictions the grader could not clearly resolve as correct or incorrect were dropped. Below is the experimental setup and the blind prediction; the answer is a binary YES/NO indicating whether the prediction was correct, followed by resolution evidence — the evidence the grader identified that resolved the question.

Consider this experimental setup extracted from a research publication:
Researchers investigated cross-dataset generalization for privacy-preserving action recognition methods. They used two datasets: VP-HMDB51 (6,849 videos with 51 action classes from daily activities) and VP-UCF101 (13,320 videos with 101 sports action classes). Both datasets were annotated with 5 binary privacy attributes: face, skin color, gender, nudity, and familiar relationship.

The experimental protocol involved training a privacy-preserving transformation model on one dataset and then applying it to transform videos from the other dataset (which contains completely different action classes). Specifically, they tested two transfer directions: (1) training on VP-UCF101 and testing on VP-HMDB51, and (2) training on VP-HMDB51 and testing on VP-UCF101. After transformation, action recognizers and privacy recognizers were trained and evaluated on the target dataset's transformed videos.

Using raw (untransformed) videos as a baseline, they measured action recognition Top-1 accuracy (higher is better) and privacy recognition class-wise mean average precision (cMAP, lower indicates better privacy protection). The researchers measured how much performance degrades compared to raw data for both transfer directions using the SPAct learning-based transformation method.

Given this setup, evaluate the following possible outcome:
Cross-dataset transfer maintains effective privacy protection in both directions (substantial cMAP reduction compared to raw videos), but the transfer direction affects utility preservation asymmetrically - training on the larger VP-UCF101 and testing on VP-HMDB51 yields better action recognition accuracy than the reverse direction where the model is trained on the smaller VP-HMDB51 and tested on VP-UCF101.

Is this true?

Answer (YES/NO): NO